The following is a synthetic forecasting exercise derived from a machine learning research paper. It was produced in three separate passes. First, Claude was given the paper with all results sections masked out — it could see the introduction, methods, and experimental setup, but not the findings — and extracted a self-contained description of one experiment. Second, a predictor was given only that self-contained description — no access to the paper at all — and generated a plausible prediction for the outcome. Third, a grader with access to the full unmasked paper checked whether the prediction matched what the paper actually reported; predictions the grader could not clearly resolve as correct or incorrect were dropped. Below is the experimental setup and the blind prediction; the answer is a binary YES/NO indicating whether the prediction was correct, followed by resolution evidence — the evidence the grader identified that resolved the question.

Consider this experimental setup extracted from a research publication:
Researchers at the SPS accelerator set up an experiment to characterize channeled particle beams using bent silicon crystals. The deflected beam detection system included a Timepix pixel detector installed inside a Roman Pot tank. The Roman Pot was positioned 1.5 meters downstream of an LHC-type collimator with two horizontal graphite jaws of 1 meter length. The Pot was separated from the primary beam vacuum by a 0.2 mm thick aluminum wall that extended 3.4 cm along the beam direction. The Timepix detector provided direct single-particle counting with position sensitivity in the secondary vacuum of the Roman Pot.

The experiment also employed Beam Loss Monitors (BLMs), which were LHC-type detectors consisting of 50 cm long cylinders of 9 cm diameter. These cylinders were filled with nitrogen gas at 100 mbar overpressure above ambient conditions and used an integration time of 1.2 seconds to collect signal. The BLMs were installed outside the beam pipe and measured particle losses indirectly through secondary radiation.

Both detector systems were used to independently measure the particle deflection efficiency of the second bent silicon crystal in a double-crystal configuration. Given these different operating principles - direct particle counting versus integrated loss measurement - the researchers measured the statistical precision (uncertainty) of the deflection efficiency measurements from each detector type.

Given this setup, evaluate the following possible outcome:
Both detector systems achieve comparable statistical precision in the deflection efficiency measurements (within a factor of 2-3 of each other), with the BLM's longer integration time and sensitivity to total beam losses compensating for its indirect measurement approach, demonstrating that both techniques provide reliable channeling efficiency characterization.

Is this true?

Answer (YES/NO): NO